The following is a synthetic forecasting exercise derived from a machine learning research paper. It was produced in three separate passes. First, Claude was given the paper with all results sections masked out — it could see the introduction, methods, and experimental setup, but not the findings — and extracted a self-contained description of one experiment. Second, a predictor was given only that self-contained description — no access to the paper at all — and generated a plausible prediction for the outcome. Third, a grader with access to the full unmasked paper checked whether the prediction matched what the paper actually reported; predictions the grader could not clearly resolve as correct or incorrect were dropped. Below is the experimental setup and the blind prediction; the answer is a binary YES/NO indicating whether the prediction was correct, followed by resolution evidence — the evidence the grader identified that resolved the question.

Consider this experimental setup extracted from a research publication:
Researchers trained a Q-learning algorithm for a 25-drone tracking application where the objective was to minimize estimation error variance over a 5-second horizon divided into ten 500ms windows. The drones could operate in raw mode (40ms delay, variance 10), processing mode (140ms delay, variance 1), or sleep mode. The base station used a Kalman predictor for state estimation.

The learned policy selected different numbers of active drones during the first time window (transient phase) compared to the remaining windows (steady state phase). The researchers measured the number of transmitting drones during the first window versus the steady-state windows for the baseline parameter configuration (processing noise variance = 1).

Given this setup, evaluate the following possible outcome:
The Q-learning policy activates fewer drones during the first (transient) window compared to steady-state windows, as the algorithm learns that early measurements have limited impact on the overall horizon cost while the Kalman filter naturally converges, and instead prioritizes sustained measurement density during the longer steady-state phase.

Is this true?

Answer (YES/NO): YES